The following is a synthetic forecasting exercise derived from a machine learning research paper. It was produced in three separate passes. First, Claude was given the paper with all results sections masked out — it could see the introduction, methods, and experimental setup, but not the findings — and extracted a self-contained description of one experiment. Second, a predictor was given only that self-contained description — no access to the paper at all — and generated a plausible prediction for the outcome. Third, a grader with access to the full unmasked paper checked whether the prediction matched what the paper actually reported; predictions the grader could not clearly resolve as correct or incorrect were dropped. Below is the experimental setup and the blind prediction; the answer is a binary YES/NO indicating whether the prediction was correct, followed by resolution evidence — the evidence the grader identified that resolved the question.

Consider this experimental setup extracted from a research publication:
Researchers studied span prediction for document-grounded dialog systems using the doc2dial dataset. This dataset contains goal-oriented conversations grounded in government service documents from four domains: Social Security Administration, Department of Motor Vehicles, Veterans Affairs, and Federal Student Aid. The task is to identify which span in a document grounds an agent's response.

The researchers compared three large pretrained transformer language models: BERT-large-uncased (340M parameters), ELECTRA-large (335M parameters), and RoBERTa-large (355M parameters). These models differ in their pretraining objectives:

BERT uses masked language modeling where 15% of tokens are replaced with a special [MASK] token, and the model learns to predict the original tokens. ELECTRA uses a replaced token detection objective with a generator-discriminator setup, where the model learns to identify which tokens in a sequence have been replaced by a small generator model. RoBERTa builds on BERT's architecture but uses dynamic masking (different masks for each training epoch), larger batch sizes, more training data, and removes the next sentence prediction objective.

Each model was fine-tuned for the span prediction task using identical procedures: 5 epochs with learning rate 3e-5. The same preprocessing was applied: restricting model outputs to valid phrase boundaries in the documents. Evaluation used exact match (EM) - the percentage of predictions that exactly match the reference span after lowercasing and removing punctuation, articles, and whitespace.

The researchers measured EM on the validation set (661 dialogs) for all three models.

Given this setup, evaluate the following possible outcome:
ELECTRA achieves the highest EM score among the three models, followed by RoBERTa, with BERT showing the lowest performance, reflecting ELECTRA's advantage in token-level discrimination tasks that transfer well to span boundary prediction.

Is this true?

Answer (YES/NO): NO